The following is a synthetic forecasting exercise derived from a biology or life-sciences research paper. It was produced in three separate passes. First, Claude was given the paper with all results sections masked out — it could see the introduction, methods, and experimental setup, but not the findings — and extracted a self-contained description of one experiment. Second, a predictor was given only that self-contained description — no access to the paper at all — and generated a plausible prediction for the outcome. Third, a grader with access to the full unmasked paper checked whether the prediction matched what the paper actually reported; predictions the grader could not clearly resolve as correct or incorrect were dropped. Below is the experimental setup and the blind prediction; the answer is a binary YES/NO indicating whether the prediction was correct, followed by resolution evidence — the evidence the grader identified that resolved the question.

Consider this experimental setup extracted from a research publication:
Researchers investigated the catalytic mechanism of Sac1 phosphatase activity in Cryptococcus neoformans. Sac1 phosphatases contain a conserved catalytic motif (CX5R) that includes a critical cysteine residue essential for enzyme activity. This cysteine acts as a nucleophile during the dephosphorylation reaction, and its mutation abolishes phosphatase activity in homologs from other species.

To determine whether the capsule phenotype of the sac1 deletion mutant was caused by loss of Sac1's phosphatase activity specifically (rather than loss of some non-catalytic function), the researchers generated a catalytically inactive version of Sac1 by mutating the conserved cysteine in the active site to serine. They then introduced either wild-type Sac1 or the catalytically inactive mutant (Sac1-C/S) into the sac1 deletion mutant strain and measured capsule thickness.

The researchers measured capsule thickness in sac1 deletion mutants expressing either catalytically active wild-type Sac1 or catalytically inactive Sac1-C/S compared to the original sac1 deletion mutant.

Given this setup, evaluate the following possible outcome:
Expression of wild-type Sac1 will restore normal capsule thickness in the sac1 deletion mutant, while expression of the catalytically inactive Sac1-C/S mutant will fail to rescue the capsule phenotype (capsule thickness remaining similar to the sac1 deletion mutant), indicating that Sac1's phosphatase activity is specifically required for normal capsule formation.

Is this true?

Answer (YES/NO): YES